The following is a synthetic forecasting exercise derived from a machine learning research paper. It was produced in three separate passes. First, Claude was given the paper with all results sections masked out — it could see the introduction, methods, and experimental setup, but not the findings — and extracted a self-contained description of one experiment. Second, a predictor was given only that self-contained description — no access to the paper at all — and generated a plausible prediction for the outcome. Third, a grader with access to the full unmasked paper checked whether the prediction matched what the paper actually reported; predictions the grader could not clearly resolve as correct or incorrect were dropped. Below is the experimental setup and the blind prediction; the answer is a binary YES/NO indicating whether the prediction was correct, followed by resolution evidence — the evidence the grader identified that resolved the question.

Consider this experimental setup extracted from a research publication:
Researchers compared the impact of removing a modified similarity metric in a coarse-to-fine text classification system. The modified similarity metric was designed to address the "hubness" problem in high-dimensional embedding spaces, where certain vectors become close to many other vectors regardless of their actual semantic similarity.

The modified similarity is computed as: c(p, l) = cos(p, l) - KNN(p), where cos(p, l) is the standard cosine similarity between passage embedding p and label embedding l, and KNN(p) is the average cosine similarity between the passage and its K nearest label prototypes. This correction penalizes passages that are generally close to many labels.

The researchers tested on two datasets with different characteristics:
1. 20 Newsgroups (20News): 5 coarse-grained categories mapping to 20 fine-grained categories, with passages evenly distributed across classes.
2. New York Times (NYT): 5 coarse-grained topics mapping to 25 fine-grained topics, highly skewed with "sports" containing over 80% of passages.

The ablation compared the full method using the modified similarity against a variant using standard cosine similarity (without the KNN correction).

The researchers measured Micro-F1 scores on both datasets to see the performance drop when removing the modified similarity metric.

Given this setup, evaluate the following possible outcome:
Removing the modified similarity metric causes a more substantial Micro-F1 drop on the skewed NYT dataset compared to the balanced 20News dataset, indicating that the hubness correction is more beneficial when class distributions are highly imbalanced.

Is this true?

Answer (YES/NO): NO